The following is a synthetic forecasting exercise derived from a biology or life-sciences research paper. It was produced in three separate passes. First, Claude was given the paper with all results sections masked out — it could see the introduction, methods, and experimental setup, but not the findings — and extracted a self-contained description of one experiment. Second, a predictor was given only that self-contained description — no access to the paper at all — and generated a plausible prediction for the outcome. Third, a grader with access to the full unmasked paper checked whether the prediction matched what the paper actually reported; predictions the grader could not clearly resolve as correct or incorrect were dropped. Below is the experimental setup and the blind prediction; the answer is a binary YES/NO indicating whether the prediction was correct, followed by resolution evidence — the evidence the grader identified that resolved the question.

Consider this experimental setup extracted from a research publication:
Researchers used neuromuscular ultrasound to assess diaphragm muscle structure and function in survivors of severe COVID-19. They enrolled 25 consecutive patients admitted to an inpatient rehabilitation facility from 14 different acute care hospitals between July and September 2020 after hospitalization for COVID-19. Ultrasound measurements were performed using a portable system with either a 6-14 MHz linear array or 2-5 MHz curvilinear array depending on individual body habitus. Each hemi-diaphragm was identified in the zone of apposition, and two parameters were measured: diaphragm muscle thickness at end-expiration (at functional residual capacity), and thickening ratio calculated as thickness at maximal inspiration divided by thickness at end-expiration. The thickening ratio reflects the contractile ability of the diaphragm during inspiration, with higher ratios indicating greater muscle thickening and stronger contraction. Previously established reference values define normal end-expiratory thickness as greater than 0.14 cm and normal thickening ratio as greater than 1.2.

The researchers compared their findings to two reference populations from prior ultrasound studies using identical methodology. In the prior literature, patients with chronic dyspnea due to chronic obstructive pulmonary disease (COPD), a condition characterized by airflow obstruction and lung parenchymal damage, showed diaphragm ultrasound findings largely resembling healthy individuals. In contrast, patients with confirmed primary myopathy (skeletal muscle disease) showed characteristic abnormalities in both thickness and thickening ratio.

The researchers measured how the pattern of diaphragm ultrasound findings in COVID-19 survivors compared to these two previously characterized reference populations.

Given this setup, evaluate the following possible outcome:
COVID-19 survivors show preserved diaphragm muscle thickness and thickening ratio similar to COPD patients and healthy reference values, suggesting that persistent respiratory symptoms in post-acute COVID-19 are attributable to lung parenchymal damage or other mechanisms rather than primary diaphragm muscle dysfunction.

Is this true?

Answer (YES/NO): NO